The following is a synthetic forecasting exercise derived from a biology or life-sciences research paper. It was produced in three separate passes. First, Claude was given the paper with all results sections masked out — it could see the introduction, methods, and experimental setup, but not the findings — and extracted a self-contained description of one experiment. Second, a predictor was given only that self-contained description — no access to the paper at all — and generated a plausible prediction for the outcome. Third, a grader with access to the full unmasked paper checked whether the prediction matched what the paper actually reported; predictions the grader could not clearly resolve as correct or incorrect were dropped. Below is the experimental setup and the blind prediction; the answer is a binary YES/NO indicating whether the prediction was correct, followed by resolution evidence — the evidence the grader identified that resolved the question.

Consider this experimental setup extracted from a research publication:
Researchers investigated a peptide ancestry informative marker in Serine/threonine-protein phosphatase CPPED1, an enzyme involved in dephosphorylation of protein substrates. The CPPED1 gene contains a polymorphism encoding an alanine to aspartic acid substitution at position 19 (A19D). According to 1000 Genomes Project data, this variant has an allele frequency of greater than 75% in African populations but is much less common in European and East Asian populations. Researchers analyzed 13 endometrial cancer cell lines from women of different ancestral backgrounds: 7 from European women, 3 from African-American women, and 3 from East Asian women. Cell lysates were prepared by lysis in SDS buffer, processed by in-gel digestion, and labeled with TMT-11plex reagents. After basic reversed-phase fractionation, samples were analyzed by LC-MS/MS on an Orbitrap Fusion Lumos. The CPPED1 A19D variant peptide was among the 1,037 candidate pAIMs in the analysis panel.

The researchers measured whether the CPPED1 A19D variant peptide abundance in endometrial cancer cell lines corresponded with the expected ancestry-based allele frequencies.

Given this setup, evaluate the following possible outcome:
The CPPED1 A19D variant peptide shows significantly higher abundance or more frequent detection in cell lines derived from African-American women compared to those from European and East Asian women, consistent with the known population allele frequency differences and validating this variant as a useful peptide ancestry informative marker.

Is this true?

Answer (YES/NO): YES